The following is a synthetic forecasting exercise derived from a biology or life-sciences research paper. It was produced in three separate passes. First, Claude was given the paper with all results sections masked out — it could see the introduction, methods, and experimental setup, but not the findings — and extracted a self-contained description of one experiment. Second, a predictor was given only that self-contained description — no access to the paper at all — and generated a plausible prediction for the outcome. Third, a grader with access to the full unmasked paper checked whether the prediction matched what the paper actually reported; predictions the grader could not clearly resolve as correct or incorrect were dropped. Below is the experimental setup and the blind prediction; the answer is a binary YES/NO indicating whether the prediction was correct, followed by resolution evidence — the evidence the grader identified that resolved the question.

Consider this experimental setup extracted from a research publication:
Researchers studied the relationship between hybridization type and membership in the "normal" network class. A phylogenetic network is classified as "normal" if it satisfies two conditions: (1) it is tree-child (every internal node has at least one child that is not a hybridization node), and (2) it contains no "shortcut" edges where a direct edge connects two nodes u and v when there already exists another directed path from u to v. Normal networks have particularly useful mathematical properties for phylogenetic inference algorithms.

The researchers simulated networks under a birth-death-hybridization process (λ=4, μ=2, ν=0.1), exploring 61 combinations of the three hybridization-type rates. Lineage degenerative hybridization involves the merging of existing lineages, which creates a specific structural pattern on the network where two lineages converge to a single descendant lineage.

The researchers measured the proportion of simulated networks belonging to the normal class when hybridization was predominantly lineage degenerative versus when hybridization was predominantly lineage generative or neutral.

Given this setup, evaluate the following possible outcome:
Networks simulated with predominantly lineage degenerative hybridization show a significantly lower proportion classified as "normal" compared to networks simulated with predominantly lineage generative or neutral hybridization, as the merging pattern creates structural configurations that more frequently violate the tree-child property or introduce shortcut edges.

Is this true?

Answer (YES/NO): YES